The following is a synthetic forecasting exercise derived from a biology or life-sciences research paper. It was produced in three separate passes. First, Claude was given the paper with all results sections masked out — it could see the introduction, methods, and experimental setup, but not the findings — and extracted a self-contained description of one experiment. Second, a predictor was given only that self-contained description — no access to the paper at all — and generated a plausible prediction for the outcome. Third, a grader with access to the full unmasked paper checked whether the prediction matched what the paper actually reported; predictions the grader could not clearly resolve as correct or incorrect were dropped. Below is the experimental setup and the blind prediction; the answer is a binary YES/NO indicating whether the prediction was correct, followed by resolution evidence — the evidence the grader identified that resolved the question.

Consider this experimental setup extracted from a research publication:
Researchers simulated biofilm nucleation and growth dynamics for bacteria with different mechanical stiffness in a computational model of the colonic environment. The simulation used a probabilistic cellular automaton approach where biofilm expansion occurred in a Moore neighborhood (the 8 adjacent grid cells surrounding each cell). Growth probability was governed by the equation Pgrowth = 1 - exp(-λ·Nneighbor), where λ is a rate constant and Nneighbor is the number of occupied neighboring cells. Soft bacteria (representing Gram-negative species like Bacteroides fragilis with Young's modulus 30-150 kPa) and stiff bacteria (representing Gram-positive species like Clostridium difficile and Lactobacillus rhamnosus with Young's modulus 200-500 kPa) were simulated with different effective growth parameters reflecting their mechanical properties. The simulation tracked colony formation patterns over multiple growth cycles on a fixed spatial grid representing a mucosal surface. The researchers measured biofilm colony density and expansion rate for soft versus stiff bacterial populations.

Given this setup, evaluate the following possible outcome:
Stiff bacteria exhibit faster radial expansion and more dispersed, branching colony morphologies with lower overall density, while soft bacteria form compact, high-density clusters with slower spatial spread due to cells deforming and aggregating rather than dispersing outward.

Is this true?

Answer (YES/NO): NO